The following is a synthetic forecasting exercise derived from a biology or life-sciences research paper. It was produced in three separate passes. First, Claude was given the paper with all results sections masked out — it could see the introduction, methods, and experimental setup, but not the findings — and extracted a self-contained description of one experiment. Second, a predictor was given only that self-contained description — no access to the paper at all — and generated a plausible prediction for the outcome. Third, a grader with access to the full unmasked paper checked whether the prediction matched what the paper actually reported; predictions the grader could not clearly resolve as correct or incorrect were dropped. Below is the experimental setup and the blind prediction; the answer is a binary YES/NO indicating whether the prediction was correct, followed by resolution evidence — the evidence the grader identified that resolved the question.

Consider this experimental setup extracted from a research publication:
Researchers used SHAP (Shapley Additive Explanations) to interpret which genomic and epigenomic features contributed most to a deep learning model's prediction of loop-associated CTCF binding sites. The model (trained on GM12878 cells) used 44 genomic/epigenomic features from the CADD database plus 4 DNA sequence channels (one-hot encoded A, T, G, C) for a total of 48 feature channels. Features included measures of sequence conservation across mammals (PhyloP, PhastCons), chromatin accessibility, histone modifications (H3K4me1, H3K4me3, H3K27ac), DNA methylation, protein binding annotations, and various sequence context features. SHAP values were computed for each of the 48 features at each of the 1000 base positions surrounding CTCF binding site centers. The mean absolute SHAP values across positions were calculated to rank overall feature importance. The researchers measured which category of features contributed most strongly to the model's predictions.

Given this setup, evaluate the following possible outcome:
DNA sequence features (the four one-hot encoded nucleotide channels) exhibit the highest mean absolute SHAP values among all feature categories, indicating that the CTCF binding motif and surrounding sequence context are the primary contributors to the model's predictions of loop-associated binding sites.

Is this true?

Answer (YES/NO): NO